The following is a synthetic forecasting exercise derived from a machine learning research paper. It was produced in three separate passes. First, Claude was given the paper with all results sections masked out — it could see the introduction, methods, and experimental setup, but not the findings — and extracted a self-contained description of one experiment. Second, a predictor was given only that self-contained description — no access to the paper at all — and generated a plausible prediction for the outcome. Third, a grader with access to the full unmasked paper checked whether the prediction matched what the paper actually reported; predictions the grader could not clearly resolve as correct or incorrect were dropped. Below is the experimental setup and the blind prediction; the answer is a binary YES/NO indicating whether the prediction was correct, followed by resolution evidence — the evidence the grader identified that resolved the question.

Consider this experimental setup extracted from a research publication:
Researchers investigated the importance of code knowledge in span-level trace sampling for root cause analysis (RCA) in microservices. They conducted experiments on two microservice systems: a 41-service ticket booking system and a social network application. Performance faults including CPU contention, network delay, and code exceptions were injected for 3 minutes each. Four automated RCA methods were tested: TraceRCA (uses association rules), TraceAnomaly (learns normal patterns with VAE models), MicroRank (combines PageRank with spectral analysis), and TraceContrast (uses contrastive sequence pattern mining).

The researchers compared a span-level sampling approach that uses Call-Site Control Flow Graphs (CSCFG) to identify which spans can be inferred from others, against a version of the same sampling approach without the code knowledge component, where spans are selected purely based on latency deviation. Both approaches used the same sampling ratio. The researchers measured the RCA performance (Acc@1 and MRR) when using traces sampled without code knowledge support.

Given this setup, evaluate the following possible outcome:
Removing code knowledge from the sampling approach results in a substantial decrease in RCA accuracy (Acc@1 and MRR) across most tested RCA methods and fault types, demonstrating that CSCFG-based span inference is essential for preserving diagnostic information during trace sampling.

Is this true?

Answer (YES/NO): YES